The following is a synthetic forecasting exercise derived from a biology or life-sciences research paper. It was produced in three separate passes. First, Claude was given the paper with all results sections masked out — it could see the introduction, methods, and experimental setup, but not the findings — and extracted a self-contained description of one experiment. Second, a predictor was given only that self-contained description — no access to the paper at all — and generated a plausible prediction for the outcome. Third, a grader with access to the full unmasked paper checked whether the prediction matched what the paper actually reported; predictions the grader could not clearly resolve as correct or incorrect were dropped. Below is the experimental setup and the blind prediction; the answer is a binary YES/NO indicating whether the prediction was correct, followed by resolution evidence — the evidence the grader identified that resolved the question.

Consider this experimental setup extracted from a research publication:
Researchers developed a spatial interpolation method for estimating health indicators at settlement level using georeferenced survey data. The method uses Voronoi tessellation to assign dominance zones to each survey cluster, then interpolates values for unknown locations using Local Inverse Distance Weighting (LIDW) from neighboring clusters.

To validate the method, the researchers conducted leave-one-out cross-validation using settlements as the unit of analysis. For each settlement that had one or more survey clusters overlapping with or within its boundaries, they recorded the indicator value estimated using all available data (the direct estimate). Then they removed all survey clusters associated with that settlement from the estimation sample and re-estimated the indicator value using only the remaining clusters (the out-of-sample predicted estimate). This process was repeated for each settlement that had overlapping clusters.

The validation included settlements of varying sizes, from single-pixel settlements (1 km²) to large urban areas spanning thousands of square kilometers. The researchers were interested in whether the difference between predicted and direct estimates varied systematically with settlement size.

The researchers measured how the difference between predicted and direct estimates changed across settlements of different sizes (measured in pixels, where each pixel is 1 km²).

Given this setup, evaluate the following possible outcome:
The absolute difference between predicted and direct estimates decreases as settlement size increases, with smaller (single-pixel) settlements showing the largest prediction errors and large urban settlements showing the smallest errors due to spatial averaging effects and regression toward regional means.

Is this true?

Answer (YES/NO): NO